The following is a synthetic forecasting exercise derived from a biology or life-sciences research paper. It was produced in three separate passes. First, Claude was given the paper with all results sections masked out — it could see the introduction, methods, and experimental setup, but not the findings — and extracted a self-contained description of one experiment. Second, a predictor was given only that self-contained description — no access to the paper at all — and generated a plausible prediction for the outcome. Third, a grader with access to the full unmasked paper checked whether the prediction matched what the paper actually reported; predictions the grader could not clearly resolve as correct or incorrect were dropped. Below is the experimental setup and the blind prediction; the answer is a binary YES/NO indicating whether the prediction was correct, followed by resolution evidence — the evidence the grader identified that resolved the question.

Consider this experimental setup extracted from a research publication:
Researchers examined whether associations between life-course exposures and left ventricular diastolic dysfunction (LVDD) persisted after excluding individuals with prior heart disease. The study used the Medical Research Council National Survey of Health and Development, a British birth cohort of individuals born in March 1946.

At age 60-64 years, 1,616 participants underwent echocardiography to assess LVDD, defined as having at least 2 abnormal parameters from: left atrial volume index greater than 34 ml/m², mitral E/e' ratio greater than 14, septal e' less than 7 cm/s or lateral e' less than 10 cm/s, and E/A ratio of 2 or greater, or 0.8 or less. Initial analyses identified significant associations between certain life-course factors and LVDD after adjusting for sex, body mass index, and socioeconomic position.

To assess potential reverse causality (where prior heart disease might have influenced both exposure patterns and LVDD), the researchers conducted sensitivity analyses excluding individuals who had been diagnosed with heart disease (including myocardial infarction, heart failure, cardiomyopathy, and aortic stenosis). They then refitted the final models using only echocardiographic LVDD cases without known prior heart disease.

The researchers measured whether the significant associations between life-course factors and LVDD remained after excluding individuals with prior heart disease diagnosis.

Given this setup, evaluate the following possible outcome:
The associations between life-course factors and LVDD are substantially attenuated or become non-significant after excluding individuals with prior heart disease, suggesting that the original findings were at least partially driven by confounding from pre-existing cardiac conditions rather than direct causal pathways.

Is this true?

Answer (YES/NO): NO